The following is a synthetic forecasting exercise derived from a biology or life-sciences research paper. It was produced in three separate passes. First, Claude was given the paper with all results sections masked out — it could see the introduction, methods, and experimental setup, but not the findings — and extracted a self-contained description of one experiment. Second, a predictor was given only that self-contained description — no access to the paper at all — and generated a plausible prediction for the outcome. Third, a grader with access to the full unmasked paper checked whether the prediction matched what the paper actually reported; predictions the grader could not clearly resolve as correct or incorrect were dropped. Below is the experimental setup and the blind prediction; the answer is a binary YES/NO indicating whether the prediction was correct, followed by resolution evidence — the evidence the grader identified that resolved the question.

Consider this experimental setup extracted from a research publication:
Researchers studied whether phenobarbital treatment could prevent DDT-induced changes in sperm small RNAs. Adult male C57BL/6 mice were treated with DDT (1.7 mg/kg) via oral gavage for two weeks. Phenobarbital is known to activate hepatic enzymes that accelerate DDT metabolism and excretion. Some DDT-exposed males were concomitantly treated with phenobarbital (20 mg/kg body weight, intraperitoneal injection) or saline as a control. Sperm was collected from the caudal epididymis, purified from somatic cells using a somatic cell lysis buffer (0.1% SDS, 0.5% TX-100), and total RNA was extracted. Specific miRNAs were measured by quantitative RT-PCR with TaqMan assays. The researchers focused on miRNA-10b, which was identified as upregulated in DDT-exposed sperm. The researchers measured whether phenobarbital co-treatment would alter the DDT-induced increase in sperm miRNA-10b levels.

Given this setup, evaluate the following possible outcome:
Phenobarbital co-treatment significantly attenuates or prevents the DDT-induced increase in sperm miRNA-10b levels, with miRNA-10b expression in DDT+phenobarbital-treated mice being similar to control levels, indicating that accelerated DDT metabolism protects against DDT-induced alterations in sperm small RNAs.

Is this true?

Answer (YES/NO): YES